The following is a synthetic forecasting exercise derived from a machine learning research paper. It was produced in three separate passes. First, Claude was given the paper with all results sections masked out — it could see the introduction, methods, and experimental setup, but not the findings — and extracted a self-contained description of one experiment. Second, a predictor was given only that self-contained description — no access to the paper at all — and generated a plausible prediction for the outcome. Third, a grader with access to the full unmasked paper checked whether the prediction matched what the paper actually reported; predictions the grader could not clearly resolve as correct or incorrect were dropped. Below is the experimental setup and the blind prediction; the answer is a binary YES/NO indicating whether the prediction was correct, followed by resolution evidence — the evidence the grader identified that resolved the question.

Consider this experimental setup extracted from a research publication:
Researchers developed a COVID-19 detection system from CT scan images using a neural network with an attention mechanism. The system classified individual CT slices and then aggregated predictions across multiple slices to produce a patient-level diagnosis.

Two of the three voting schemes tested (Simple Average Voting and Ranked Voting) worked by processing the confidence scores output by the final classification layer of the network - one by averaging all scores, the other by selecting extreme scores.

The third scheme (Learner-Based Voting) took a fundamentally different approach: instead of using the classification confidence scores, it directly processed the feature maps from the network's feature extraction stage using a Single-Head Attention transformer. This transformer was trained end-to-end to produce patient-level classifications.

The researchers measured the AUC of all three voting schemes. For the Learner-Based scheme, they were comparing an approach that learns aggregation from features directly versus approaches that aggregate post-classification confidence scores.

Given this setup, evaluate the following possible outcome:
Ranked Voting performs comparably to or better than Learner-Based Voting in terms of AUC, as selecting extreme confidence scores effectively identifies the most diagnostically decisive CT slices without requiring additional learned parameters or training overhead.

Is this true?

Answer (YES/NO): YES